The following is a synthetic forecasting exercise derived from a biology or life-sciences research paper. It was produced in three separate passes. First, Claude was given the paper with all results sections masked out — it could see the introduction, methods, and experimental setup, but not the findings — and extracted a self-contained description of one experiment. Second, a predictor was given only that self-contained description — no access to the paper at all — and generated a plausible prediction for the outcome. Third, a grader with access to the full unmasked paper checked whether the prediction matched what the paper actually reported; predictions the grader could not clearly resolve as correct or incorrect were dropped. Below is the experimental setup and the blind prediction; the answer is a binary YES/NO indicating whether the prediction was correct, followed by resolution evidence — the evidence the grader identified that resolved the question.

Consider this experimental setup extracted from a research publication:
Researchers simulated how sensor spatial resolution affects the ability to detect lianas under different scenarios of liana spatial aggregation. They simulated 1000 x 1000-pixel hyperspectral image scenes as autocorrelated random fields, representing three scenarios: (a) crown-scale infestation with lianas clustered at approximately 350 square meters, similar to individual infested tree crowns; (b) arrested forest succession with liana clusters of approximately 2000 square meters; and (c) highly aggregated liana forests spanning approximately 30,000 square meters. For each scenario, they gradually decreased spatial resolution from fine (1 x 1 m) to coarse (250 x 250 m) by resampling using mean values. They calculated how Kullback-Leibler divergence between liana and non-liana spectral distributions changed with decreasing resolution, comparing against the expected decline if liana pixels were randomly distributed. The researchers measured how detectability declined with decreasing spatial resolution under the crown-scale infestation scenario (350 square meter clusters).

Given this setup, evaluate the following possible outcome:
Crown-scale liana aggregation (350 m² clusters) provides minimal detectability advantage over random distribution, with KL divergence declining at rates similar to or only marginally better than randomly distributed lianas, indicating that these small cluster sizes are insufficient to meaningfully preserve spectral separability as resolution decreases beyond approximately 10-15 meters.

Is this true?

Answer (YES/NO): NO